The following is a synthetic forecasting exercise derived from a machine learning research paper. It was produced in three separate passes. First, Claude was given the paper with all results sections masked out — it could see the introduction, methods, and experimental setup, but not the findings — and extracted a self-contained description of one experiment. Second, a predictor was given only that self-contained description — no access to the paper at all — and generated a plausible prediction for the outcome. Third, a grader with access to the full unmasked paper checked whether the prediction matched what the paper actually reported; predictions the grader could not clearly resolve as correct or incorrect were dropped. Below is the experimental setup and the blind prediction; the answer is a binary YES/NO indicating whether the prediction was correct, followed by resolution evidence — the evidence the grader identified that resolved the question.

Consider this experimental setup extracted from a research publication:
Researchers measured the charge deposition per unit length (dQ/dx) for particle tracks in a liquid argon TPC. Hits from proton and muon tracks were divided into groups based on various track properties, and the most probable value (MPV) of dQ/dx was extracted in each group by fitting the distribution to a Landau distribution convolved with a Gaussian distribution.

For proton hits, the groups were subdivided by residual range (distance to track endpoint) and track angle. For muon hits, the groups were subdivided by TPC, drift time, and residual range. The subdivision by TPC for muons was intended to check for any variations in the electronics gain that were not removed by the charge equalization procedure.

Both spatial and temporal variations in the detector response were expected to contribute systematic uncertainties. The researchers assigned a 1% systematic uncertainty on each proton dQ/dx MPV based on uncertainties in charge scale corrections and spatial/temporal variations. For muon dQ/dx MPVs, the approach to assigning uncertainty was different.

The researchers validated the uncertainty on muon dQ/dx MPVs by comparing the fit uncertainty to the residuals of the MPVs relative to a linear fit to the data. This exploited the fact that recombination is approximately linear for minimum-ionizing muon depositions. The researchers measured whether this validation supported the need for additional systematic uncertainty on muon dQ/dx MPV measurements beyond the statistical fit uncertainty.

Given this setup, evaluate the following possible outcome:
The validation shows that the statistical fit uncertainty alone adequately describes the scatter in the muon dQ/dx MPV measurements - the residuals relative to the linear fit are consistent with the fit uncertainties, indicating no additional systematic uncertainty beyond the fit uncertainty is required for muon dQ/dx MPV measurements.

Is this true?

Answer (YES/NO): YES